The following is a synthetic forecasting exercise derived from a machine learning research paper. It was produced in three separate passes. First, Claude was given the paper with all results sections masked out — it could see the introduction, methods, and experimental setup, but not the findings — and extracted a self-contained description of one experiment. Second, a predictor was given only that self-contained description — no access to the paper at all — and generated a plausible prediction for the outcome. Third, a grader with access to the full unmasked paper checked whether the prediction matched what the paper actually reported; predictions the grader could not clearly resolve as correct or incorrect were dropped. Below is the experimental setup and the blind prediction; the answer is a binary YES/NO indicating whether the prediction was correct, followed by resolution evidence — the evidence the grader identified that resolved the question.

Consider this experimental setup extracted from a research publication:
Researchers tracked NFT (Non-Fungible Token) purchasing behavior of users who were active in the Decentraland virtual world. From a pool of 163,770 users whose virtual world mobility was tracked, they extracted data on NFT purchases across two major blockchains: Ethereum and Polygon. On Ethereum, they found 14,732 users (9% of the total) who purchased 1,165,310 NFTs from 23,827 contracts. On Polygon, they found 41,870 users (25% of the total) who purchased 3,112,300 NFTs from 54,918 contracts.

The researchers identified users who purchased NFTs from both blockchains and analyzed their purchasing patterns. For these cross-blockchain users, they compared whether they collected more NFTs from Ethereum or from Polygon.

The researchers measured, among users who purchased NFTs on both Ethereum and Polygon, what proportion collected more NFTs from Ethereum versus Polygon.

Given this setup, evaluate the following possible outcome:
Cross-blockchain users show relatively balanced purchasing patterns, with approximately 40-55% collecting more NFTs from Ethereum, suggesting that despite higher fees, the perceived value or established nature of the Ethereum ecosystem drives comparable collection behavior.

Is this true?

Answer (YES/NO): NO